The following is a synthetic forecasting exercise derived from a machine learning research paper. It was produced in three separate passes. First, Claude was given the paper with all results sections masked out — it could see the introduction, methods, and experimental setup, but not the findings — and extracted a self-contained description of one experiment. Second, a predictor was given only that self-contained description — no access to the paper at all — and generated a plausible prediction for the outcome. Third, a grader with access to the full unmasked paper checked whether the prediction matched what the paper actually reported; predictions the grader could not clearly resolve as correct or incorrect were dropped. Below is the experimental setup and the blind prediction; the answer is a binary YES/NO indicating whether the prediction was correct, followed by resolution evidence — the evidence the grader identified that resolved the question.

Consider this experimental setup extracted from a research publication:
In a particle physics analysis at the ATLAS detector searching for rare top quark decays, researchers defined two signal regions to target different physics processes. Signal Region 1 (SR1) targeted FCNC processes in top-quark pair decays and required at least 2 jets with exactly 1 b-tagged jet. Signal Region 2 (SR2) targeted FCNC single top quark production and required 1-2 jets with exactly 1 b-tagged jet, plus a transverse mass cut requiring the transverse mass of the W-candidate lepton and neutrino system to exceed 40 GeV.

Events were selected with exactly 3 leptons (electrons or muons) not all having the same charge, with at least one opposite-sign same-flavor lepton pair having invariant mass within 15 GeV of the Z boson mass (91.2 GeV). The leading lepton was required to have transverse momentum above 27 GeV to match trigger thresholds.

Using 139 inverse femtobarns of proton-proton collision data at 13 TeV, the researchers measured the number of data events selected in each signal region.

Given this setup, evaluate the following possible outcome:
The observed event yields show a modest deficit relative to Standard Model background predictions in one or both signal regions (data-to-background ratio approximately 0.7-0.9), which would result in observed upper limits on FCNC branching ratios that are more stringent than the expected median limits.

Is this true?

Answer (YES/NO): NO